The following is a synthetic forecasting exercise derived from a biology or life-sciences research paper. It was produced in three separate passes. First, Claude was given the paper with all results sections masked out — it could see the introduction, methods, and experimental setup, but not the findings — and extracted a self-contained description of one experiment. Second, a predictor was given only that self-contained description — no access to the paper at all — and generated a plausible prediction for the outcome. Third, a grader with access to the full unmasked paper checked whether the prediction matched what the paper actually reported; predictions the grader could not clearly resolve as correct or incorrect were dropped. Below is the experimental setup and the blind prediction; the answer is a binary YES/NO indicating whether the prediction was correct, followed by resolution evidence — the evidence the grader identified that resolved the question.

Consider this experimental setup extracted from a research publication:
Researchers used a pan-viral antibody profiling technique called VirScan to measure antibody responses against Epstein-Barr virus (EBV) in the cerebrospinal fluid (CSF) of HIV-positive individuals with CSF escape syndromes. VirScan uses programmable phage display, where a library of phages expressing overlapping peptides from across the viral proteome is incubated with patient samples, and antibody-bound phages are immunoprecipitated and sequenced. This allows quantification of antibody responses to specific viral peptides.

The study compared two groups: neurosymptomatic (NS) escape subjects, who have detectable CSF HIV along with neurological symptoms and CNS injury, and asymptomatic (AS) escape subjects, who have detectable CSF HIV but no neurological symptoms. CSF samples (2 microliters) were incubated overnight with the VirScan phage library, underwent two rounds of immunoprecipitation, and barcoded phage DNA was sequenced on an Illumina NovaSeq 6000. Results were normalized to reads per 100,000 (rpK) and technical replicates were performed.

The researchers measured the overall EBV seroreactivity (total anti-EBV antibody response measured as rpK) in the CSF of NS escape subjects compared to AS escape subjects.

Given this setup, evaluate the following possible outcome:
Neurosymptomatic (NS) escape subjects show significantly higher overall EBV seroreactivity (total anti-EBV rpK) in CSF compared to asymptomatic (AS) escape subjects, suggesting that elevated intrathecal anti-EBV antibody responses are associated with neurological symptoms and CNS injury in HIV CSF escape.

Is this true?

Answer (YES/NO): NO